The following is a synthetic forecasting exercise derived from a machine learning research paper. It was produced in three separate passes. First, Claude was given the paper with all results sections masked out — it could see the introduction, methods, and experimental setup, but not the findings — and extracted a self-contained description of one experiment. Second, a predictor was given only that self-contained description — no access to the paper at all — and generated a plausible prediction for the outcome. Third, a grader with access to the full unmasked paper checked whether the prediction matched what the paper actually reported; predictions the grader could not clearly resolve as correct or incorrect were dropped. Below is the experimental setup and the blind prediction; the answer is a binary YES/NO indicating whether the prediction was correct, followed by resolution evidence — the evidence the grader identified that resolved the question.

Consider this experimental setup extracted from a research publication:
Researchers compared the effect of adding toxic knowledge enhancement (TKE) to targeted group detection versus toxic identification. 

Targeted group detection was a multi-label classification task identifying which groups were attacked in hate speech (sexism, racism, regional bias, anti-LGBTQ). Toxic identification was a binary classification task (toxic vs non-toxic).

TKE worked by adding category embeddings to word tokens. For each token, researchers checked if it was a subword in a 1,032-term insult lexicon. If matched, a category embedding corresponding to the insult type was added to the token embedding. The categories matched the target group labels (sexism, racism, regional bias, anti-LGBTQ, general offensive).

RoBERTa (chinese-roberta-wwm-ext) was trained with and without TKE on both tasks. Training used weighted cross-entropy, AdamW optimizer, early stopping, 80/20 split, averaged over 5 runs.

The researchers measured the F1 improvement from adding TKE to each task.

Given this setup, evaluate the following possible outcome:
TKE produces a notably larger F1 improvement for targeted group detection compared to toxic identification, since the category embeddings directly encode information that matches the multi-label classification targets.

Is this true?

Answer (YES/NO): NO